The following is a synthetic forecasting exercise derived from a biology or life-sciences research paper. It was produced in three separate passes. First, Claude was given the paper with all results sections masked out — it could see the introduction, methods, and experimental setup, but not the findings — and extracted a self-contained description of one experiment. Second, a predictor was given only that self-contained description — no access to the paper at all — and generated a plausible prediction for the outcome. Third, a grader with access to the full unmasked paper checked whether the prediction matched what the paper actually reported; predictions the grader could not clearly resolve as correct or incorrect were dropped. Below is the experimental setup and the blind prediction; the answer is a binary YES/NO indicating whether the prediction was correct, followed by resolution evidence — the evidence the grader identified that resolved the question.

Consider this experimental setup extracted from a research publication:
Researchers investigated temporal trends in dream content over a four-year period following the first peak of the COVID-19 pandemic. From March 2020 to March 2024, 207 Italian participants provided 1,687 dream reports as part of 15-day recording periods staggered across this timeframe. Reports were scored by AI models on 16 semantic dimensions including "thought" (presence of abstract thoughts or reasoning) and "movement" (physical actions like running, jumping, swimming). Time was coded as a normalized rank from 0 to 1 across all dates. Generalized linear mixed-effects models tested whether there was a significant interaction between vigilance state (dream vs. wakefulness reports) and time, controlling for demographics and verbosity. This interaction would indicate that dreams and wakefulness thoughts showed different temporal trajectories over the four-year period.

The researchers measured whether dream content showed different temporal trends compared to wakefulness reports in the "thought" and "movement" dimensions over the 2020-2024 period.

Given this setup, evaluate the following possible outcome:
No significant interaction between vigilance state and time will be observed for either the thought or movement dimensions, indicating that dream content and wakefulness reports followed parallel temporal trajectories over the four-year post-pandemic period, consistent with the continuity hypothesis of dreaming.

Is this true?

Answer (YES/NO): NO